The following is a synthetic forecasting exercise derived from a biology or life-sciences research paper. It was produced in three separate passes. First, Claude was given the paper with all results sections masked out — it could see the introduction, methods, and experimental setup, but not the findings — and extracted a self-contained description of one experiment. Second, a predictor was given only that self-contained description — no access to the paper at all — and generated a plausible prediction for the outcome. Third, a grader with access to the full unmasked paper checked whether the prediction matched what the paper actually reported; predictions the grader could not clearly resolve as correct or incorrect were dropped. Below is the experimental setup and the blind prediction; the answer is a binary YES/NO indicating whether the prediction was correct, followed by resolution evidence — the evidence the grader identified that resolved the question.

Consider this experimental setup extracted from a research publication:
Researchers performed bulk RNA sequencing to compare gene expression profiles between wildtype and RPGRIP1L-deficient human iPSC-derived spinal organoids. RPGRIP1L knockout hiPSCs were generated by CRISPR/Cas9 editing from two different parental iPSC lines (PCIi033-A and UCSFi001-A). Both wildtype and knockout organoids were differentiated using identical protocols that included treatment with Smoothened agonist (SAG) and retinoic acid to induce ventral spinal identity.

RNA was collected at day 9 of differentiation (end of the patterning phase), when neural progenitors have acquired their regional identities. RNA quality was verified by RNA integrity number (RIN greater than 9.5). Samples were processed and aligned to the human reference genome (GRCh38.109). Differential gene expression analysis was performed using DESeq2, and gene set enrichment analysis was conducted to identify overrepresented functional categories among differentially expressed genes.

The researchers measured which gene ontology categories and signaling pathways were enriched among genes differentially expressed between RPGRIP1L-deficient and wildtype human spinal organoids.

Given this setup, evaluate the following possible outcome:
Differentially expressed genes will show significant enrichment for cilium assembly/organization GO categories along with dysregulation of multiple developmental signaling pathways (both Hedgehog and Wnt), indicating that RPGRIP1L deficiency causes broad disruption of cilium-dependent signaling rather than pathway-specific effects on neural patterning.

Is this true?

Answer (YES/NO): NO